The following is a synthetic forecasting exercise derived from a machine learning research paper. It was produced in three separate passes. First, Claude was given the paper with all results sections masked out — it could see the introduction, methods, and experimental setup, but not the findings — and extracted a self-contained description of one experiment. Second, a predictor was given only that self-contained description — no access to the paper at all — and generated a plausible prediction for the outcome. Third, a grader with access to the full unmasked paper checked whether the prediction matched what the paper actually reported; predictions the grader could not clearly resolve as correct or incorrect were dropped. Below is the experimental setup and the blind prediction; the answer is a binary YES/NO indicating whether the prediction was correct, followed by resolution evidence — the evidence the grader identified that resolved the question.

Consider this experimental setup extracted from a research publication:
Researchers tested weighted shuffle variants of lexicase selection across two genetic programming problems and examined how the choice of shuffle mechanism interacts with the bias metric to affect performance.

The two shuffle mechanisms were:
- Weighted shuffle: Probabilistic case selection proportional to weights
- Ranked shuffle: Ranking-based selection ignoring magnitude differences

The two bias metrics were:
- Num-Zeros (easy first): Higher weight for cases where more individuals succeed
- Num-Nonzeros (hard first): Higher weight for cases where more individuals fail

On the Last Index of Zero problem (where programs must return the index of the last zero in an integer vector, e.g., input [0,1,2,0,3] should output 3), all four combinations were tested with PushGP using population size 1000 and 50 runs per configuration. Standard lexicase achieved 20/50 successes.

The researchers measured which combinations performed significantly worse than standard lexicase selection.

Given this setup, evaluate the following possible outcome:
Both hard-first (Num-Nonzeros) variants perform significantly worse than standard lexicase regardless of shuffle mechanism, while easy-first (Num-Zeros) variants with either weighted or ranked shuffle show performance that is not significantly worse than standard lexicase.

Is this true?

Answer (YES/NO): NO